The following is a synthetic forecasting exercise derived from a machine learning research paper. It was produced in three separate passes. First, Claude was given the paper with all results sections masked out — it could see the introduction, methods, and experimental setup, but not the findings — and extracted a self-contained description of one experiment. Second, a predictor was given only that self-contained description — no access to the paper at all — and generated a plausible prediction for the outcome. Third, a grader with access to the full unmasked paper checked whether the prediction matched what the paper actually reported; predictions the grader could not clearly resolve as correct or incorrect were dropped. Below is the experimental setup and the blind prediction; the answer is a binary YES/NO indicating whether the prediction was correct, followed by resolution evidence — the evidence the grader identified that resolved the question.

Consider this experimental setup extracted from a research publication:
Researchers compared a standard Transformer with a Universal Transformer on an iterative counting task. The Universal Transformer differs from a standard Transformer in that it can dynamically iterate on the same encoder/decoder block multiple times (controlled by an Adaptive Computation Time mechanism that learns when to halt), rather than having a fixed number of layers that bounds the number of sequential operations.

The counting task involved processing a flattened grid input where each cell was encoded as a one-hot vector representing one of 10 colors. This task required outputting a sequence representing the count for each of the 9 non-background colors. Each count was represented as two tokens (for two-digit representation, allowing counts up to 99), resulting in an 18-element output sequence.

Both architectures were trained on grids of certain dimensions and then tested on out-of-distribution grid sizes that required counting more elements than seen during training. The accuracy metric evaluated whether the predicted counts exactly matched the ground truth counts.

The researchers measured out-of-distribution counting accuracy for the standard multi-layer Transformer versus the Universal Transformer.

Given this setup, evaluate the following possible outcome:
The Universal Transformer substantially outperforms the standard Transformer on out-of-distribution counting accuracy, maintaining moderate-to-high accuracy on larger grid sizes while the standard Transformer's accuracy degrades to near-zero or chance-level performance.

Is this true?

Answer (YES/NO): NO